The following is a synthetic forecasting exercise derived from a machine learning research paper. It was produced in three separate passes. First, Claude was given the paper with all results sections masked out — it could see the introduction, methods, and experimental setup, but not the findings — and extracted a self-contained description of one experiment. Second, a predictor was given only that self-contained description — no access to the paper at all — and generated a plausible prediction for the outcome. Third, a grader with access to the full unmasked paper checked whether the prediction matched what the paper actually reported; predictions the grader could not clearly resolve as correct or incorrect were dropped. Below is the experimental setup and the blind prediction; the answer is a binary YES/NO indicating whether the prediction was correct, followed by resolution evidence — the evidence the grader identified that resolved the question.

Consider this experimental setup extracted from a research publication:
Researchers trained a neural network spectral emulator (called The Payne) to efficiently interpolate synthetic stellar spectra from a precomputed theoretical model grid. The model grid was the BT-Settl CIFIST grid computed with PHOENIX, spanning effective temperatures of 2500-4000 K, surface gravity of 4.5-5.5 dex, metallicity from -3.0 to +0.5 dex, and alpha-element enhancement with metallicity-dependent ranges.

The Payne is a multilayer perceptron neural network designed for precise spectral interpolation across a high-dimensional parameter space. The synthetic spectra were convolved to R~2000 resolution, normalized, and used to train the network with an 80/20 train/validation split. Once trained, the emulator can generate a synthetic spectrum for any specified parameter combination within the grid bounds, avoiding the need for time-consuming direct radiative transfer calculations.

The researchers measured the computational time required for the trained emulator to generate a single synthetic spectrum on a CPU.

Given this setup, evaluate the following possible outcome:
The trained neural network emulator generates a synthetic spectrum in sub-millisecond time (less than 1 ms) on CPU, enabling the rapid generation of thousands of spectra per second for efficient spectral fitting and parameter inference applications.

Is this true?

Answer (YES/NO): NO